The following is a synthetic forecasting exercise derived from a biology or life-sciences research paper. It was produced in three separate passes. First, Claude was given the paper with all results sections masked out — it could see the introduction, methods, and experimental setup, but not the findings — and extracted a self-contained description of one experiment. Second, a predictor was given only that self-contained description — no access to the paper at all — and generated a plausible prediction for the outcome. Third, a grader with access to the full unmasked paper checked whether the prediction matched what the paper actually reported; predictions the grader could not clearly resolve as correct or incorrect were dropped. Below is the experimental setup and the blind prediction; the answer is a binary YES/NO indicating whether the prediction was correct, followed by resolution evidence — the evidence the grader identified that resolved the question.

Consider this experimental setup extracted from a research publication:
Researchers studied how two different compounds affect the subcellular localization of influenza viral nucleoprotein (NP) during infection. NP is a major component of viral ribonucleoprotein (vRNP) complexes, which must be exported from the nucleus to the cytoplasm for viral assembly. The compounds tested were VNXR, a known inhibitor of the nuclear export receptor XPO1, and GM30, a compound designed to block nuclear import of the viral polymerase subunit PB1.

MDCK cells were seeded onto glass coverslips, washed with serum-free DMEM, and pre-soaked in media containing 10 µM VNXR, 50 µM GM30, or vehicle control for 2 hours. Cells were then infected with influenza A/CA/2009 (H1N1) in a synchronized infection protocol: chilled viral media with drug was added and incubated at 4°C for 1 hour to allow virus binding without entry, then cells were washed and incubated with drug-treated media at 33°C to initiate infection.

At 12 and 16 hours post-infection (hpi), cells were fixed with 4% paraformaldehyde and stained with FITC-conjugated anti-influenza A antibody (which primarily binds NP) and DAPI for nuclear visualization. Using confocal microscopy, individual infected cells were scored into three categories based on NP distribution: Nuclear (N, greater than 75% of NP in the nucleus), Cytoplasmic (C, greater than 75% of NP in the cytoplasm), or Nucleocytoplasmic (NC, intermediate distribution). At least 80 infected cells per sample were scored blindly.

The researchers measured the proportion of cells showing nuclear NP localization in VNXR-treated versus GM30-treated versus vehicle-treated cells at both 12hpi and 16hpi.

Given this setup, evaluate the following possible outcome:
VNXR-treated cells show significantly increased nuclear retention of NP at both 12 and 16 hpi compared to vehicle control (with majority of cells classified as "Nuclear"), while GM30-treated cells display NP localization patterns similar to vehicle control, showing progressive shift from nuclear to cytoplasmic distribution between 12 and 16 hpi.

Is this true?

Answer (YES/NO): NO